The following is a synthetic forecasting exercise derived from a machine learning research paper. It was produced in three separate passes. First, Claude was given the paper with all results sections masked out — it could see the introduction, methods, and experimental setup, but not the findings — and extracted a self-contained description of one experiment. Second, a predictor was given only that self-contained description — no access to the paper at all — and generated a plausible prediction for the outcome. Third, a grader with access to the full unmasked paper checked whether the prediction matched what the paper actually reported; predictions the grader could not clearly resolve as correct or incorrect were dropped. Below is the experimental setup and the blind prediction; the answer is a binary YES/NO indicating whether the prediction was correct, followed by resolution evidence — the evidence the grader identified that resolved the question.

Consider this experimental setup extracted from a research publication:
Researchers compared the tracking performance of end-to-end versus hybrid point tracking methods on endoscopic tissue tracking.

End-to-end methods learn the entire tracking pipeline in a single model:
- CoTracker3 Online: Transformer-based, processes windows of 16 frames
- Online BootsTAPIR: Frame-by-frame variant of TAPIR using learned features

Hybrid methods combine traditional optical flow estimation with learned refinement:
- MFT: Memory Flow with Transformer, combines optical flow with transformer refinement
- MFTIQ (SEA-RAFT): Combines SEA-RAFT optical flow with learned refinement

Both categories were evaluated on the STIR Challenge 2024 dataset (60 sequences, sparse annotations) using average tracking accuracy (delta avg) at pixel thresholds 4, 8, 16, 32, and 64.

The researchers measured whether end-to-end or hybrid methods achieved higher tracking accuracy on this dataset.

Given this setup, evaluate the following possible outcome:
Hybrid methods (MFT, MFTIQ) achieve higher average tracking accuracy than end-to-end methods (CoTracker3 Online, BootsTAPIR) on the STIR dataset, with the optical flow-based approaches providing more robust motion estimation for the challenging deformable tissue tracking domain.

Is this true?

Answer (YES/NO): YES